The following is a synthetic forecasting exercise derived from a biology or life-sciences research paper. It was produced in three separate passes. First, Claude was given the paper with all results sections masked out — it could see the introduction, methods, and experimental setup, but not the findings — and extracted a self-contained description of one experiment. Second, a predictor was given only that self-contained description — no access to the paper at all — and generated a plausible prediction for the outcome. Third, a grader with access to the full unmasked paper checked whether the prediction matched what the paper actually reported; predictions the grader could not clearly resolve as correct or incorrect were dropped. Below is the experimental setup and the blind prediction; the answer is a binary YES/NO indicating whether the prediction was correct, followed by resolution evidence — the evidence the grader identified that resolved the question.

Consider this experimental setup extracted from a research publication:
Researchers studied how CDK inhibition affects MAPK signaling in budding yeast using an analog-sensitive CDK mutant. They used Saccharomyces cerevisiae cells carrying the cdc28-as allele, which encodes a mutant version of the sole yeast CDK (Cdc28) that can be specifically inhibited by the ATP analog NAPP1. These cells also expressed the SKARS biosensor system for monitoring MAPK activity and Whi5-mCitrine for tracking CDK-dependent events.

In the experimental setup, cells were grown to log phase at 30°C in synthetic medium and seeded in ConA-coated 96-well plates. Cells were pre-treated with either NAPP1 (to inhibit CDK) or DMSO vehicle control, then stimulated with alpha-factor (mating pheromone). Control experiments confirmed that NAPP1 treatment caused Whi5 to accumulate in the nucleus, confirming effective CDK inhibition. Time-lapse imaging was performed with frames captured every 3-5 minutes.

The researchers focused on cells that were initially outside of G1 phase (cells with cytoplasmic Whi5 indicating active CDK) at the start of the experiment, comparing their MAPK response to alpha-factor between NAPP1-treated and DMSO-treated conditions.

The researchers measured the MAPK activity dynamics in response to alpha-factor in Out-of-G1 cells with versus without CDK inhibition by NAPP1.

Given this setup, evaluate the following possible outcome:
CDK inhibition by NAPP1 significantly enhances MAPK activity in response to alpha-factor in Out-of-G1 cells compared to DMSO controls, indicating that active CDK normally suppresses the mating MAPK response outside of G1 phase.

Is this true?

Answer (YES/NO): YES